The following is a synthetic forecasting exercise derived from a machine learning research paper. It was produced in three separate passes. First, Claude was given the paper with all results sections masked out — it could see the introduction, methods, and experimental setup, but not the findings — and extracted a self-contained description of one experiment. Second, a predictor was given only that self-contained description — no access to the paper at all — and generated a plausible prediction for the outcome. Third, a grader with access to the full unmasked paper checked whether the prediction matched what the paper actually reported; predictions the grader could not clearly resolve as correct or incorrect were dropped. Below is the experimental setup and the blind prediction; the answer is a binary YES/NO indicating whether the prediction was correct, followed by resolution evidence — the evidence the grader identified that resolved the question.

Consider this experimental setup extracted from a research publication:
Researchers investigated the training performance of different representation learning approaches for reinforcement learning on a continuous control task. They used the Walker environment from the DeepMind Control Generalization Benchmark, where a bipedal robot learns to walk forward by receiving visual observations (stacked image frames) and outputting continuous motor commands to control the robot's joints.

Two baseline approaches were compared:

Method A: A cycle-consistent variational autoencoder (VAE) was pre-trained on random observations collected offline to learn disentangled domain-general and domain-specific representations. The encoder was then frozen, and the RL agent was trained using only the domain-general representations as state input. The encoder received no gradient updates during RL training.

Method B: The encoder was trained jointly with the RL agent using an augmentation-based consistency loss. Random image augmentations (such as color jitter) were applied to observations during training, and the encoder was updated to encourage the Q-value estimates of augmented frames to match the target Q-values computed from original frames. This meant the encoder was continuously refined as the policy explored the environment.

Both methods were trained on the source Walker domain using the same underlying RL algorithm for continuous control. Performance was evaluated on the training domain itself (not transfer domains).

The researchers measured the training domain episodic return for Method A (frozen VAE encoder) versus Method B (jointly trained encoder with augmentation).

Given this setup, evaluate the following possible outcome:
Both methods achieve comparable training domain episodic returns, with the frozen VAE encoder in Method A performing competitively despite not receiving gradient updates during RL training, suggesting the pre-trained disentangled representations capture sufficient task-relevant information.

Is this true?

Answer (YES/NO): NO